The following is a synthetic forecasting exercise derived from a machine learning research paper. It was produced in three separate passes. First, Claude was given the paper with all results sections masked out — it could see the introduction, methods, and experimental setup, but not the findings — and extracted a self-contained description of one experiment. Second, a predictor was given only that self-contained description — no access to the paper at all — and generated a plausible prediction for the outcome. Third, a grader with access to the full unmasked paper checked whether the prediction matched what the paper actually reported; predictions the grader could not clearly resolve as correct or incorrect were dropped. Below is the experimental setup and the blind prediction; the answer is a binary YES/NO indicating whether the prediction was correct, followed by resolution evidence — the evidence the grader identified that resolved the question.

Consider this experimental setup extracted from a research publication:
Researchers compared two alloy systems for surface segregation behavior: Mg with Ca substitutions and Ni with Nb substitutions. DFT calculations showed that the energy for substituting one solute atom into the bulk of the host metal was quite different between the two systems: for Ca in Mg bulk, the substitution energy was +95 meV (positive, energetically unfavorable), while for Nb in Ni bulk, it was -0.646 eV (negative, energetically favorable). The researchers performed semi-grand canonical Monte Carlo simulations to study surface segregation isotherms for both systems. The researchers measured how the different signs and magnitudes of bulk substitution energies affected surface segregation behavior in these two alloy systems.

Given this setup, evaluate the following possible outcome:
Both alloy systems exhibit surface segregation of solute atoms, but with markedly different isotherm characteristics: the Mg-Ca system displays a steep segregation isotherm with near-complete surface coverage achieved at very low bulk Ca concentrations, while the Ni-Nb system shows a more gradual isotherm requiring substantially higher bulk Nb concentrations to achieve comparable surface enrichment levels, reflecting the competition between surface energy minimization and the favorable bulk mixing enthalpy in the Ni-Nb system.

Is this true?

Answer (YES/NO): NO